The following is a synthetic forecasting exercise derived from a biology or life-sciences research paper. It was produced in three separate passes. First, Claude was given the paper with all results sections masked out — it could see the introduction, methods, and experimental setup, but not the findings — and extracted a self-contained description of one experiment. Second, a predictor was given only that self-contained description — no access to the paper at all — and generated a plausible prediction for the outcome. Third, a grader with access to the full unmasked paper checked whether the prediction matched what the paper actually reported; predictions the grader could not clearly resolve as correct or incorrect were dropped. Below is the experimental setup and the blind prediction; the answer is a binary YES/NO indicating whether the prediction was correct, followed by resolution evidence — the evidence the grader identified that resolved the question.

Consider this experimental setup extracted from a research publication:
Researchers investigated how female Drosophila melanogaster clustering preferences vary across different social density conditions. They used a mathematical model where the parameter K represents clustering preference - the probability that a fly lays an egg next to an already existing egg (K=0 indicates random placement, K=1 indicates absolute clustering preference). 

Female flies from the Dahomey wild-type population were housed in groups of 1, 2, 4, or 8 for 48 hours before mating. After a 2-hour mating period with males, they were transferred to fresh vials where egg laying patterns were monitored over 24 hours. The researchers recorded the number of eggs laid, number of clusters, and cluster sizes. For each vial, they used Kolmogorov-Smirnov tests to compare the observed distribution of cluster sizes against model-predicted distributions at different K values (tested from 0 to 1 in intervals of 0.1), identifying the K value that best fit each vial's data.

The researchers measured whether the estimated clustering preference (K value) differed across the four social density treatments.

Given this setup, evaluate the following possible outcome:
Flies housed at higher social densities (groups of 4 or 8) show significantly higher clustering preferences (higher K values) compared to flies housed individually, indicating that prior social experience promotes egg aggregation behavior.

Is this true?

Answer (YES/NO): YES